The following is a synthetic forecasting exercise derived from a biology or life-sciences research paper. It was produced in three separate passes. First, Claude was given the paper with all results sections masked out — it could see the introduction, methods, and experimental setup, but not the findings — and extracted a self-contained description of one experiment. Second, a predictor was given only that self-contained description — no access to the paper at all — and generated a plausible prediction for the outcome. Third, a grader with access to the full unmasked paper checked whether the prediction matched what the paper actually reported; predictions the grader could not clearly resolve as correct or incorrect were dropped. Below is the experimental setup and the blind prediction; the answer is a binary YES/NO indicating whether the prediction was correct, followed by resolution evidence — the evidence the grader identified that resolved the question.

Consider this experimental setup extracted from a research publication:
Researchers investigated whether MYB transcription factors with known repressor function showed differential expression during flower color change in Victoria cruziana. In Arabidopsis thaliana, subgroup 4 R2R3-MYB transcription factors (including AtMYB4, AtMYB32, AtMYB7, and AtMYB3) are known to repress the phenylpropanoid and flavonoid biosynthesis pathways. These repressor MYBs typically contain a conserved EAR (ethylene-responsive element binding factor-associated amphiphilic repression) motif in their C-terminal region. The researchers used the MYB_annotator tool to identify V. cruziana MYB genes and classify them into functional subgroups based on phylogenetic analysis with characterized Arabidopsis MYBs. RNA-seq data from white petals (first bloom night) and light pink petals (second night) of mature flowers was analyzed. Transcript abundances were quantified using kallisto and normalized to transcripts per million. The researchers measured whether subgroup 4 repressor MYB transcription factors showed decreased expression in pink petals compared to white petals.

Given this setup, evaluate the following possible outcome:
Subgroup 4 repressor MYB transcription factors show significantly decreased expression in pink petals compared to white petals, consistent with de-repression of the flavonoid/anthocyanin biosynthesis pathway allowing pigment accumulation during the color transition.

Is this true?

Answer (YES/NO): NO